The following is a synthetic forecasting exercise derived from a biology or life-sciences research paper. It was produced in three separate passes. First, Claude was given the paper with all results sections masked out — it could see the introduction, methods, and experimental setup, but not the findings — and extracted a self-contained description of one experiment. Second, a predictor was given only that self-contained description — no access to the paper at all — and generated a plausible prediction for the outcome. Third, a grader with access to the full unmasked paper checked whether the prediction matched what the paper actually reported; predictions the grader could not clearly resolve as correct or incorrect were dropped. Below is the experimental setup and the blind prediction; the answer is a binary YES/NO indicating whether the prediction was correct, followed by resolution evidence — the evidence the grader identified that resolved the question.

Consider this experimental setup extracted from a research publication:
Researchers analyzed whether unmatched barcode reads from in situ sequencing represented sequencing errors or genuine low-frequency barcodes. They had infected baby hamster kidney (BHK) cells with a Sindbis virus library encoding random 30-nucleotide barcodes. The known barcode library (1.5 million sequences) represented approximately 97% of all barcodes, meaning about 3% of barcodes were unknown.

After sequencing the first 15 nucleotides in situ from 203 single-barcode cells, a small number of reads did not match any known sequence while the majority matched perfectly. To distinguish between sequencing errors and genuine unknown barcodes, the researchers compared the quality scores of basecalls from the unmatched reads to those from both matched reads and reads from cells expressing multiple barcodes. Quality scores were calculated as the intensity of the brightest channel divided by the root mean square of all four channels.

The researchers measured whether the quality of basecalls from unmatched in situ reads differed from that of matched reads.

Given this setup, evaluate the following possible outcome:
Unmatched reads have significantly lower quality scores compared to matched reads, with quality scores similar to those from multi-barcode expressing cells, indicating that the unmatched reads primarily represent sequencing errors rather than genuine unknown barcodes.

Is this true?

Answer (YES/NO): NO